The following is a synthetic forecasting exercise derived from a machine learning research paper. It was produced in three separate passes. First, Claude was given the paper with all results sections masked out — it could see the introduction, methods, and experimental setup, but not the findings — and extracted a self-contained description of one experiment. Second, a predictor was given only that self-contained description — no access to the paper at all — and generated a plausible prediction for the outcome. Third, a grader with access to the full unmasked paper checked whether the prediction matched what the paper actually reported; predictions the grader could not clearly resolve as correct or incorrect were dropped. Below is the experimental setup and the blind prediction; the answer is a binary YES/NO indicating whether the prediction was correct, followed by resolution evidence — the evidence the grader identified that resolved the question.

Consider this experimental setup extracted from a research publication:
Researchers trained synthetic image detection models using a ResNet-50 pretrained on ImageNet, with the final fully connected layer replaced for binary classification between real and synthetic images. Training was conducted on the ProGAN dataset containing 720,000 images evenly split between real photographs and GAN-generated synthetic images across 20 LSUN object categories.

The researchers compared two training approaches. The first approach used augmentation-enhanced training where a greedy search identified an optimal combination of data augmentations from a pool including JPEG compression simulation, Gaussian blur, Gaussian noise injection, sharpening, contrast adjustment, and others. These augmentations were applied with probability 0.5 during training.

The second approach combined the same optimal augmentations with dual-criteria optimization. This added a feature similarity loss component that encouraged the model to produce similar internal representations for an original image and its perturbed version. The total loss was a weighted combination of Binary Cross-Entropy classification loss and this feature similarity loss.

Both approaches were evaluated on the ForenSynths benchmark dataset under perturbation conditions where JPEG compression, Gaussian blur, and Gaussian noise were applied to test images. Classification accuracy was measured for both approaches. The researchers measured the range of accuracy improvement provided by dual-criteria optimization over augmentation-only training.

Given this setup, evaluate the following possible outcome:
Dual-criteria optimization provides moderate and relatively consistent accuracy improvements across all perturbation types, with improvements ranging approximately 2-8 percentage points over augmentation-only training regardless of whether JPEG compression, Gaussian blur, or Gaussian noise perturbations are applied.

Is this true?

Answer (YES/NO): NO